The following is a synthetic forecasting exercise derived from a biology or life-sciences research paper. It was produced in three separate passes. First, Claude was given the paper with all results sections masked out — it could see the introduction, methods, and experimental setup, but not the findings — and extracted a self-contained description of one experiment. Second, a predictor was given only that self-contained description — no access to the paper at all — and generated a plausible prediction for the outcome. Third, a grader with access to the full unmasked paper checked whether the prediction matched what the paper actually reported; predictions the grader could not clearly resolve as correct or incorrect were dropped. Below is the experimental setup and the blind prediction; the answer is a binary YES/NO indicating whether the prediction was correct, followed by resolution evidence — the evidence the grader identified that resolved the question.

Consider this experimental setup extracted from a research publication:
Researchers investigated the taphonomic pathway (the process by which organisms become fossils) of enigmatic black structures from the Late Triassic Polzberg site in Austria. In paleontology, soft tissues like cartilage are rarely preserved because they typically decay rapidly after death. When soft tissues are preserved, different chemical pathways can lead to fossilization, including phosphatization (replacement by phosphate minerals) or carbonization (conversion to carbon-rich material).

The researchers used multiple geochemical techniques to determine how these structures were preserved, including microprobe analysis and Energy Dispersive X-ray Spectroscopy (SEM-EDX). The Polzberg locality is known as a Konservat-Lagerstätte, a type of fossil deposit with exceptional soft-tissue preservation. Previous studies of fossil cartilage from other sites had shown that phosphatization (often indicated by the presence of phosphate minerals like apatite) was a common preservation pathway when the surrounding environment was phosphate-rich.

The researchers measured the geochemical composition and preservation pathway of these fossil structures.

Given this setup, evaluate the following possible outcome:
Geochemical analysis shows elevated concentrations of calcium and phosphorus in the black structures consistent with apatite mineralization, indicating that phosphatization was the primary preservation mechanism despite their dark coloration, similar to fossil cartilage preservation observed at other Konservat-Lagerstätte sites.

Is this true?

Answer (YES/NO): NO